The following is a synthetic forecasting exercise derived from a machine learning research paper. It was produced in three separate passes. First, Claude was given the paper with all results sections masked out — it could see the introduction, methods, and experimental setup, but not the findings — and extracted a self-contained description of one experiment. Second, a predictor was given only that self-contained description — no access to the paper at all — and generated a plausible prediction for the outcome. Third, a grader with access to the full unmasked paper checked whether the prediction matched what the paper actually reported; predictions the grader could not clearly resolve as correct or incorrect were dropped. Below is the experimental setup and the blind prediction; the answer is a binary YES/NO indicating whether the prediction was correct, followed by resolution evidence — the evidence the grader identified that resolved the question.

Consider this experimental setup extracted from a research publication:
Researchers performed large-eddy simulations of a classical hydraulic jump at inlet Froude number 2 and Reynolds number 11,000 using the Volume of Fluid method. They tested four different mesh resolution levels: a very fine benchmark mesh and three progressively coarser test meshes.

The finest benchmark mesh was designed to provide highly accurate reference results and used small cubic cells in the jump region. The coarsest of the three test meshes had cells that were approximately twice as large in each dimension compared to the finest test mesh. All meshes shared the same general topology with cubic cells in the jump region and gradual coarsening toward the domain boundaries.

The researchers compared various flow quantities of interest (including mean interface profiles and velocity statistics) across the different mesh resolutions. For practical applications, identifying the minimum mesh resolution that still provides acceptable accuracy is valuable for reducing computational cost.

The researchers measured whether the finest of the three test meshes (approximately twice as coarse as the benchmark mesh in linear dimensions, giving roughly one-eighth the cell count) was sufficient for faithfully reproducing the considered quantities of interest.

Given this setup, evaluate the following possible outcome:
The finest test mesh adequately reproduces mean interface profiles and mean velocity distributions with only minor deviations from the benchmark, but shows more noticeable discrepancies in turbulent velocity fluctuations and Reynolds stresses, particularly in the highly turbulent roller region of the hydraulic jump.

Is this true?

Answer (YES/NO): NO